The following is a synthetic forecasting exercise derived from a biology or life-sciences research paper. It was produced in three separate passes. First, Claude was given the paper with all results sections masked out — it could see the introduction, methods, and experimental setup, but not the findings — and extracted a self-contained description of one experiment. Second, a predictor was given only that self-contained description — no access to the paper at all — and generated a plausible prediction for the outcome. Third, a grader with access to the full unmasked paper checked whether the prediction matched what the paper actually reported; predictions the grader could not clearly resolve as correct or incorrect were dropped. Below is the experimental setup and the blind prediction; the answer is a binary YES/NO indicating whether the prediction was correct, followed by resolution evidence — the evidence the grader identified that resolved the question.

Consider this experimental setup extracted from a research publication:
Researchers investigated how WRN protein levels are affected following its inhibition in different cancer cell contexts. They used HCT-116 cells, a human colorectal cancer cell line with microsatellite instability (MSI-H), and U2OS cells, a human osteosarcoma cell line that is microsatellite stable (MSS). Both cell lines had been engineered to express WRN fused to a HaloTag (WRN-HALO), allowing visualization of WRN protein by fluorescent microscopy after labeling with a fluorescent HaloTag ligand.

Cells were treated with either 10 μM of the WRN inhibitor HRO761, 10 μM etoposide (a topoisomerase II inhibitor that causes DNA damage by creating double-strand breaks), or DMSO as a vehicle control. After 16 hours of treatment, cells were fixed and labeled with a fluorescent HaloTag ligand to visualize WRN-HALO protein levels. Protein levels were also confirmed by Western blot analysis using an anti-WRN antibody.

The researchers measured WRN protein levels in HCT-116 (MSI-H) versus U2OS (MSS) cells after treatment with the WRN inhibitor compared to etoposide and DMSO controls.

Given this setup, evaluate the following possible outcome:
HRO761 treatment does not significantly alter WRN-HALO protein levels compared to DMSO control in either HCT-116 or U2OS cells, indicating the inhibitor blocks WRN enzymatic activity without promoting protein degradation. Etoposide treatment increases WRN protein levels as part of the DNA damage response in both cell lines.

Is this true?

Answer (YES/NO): NO